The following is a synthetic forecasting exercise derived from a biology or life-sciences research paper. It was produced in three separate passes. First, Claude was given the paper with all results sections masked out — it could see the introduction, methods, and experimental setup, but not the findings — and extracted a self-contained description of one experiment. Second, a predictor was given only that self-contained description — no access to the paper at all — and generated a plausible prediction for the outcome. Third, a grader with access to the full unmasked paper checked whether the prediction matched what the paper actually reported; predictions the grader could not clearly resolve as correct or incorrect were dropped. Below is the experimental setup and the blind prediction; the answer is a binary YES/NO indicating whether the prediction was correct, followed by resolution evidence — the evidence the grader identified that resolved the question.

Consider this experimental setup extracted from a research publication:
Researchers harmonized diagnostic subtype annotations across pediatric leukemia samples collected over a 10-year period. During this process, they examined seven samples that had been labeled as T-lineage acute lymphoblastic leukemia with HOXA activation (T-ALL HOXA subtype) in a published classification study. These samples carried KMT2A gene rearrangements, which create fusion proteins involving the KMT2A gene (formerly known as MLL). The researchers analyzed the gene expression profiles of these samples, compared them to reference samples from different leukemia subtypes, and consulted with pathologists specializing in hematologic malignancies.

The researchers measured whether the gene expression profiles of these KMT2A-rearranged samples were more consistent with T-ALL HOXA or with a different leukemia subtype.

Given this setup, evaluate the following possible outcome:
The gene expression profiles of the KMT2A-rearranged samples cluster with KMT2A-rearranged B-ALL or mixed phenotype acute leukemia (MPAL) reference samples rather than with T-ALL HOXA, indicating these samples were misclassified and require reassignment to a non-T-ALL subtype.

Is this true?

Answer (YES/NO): NO